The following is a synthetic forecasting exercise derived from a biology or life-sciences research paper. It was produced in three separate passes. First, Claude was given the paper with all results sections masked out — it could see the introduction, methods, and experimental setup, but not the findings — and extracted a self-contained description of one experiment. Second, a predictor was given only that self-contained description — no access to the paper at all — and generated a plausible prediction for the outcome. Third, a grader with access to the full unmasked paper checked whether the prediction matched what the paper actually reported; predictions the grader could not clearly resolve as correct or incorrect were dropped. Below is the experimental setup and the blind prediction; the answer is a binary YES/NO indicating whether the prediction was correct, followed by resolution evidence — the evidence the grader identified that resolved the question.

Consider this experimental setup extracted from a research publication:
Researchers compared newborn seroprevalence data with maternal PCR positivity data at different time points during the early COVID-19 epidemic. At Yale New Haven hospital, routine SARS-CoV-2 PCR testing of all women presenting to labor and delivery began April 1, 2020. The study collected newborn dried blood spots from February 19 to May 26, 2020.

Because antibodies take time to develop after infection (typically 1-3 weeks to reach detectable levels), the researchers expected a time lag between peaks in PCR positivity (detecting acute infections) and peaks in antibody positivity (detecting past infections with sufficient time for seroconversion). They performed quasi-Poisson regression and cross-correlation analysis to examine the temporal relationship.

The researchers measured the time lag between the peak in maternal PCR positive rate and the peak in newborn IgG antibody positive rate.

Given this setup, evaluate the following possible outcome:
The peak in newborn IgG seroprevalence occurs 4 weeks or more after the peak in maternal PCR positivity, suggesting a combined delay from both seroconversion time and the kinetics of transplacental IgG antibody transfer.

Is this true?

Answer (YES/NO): NO